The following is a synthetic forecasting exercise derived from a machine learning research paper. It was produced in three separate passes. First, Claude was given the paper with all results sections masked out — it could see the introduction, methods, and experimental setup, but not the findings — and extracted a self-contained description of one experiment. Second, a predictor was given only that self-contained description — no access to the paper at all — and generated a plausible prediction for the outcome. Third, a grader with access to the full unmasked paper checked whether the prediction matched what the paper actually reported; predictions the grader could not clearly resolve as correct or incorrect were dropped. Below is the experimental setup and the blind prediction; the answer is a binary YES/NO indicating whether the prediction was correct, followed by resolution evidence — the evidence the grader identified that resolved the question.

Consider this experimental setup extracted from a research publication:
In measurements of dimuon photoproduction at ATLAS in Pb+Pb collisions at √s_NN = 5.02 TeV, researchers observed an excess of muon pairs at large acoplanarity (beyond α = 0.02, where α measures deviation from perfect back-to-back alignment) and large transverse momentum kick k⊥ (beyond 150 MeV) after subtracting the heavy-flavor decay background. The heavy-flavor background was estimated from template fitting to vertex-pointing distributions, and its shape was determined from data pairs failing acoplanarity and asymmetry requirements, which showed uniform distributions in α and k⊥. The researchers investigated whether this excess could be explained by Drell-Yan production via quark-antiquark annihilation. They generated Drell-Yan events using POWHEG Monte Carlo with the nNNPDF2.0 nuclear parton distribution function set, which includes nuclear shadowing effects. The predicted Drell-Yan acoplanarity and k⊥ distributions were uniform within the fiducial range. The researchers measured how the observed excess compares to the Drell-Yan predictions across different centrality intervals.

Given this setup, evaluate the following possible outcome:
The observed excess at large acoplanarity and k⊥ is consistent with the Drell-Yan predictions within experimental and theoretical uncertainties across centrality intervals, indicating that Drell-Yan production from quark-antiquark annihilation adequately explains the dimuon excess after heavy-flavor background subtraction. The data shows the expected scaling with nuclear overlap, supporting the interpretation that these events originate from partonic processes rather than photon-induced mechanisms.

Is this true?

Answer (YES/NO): NO